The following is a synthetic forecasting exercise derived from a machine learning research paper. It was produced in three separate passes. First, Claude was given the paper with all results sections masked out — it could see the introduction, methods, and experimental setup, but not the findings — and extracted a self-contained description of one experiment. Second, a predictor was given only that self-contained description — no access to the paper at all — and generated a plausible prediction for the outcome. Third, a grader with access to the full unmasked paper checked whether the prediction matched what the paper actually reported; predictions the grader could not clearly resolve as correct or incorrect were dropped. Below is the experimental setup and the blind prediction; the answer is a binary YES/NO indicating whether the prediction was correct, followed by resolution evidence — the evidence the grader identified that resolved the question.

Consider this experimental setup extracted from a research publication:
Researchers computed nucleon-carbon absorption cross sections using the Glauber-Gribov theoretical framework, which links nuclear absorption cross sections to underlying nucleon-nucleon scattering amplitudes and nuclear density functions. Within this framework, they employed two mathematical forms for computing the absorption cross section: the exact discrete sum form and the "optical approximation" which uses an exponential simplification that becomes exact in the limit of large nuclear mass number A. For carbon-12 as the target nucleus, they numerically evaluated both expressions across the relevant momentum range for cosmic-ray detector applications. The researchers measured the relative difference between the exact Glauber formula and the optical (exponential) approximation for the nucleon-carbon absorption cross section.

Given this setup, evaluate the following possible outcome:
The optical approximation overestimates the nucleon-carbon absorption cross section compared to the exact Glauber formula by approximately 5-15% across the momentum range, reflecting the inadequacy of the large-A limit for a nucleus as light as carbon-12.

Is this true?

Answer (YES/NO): NO